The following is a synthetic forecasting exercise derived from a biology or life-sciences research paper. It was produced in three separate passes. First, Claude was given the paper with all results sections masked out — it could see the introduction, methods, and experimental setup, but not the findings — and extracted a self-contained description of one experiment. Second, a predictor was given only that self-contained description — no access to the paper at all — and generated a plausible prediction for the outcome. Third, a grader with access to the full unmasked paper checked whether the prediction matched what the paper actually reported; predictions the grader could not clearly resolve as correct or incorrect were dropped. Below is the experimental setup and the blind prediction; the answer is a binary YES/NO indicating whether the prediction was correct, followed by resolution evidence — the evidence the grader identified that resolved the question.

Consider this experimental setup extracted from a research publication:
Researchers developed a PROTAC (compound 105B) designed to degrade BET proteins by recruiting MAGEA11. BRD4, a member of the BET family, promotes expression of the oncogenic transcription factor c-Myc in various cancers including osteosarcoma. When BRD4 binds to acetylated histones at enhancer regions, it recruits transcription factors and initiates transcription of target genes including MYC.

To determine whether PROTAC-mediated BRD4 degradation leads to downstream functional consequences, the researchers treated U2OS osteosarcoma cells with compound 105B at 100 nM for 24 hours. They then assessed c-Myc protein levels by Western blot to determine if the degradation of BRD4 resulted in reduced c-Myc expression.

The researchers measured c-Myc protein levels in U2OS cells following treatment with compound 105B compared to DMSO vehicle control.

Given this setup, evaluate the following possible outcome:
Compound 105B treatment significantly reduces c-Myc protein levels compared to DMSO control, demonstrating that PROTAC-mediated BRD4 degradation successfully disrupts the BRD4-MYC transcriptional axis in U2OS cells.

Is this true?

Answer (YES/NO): NO